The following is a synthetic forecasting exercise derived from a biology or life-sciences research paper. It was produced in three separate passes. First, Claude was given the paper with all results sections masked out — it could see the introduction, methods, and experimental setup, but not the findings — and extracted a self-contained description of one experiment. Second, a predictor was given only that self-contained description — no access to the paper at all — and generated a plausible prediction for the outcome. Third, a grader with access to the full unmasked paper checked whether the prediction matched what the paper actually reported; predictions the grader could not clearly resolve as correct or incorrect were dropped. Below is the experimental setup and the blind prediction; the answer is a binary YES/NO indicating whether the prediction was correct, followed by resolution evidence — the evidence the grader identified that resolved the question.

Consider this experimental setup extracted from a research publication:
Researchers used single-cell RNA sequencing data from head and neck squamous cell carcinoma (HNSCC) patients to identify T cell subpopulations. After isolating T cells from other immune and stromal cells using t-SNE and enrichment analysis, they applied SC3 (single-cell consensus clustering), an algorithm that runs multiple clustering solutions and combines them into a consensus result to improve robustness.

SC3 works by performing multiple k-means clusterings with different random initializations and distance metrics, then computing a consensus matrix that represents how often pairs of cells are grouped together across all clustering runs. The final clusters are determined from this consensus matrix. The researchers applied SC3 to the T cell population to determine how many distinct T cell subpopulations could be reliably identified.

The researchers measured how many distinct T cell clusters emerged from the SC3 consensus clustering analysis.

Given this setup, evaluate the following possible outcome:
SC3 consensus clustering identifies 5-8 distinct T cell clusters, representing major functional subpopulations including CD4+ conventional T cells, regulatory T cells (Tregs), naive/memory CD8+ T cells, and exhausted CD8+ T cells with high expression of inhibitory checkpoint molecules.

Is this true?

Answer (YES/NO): NO